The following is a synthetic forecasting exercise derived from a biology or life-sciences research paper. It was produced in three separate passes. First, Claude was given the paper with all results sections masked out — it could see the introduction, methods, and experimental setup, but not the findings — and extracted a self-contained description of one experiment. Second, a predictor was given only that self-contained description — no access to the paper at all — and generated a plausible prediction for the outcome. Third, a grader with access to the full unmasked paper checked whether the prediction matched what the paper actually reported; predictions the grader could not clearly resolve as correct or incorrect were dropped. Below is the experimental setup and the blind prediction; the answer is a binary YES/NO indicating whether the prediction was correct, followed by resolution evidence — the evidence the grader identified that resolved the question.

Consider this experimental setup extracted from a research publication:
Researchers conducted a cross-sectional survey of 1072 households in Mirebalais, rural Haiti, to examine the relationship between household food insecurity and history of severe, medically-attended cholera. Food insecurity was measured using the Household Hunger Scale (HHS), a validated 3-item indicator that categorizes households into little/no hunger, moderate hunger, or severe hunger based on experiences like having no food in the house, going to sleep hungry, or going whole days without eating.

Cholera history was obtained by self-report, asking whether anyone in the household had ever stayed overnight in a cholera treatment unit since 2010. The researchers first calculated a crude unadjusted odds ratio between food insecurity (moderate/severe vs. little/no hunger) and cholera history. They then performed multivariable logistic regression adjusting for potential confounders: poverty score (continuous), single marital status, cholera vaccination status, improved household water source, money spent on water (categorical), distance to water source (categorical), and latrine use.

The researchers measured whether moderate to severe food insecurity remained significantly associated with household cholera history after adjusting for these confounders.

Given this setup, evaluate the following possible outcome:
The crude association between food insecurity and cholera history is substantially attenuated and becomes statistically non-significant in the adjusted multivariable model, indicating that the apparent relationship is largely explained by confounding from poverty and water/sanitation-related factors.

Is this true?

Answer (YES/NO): NO